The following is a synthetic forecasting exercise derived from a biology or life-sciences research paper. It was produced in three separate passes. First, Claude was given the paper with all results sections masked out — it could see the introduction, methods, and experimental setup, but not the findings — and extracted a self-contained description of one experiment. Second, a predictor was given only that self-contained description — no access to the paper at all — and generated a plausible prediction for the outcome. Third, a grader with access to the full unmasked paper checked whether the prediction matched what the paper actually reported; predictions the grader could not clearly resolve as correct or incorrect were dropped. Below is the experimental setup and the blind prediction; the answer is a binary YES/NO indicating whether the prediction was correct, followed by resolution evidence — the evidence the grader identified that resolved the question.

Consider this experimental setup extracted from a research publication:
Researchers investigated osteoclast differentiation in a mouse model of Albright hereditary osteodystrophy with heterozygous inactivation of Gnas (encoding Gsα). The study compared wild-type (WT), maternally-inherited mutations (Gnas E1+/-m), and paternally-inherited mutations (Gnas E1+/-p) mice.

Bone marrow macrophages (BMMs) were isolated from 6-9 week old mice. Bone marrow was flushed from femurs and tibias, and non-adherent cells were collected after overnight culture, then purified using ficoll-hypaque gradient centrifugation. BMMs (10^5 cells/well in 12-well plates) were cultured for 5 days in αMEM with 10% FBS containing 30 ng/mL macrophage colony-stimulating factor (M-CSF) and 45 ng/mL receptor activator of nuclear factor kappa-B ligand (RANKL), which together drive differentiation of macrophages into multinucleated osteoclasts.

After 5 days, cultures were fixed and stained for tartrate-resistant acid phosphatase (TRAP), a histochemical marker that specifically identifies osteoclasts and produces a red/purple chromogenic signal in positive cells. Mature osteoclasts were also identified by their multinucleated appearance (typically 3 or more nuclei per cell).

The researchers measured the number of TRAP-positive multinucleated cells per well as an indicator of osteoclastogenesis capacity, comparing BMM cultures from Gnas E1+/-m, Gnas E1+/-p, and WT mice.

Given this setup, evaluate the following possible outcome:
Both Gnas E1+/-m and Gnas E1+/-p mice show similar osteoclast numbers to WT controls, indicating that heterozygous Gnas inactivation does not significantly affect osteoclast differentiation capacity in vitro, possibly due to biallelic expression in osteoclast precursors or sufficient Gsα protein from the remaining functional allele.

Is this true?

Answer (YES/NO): NO